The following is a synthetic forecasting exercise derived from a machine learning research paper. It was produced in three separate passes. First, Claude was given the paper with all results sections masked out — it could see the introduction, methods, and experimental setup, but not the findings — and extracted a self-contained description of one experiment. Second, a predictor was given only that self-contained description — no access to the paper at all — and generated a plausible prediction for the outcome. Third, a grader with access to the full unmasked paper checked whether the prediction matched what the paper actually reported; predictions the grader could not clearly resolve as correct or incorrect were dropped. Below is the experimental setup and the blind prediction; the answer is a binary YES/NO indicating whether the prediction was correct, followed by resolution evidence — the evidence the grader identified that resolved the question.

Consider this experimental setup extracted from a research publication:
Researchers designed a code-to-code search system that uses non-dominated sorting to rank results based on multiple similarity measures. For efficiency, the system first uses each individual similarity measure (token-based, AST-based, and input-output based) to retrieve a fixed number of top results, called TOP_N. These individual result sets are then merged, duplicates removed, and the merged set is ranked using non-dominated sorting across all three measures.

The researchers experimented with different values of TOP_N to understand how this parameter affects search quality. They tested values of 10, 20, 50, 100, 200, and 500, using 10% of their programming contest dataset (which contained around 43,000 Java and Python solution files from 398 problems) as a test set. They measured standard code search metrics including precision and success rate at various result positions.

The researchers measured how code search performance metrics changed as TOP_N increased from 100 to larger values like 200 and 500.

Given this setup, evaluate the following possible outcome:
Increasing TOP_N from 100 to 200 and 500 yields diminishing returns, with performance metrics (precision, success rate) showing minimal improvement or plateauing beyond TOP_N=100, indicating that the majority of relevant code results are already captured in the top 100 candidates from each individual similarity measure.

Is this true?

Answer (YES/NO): YES